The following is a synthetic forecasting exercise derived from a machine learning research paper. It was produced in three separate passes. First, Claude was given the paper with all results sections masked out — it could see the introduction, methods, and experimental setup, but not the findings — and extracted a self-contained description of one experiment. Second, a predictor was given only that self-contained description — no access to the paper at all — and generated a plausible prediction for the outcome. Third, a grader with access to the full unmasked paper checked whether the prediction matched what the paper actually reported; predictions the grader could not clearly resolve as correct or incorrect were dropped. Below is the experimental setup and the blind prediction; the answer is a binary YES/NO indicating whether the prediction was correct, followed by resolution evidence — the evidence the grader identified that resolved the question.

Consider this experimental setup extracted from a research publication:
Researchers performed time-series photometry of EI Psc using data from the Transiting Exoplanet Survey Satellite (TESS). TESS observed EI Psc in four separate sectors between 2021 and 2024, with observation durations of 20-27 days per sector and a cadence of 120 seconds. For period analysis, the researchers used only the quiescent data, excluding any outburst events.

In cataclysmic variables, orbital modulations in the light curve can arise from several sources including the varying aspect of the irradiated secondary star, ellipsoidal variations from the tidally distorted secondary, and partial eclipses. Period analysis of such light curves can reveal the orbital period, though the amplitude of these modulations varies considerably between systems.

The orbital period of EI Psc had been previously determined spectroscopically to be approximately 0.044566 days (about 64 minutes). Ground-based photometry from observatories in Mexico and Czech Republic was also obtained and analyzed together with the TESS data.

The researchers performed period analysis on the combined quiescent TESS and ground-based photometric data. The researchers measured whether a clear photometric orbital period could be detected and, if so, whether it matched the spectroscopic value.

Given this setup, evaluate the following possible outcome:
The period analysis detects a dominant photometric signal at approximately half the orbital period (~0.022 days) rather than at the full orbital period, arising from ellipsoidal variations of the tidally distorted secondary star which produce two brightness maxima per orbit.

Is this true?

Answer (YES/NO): NO